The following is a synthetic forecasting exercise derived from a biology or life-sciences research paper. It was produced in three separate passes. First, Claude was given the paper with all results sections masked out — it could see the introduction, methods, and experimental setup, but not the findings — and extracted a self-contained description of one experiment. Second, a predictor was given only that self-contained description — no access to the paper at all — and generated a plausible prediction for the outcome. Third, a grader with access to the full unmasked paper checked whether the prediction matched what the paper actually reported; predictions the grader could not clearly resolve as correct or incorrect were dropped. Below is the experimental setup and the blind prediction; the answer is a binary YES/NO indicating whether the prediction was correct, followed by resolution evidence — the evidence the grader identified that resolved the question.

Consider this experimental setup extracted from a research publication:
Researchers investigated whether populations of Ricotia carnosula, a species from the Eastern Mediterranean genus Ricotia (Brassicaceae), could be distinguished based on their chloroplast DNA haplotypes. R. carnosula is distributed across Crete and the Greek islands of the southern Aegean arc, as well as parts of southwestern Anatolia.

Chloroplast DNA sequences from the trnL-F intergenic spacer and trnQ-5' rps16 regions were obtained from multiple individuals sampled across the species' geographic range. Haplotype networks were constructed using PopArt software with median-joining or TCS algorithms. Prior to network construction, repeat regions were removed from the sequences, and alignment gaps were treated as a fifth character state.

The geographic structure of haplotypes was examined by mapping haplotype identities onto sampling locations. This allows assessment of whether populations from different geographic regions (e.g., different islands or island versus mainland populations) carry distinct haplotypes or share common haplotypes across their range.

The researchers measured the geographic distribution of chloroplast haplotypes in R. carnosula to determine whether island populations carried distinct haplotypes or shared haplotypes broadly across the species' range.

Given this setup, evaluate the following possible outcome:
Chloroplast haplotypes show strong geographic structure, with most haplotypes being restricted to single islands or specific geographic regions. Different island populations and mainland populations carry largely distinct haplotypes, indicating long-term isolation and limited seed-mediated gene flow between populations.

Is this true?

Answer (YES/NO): NO